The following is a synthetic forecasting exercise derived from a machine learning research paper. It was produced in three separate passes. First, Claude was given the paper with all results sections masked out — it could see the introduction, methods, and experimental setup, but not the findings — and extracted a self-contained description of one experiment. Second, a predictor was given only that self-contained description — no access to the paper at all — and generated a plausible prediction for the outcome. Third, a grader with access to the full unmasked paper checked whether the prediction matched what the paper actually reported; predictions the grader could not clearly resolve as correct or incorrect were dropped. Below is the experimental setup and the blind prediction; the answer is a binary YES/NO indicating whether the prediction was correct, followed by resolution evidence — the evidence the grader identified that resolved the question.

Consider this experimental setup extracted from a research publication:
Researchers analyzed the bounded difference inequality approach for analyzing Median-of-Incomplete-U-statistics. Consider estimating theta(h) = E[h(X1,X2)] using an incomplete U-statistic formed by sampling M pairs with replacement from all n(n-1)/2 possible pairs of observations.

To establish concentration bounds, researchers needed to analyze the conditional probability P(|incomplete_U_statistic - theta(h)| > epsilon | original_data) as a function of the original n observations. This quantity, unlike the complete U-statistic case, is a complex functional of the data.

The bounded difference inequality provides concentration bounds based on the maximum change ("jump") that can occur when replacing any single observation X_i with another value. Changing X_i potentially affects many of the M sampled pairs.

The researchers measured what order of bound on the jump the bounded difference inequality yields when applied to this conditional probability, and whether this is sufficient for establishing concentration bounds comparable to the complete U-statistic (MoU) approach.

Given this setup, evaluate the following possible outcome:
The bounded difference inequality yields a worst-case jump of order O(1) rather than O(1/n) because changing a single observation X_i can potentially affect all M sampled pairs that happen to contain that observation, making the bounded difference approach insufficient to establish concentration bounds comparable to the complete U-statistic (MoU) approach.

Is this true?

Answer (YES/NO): NO